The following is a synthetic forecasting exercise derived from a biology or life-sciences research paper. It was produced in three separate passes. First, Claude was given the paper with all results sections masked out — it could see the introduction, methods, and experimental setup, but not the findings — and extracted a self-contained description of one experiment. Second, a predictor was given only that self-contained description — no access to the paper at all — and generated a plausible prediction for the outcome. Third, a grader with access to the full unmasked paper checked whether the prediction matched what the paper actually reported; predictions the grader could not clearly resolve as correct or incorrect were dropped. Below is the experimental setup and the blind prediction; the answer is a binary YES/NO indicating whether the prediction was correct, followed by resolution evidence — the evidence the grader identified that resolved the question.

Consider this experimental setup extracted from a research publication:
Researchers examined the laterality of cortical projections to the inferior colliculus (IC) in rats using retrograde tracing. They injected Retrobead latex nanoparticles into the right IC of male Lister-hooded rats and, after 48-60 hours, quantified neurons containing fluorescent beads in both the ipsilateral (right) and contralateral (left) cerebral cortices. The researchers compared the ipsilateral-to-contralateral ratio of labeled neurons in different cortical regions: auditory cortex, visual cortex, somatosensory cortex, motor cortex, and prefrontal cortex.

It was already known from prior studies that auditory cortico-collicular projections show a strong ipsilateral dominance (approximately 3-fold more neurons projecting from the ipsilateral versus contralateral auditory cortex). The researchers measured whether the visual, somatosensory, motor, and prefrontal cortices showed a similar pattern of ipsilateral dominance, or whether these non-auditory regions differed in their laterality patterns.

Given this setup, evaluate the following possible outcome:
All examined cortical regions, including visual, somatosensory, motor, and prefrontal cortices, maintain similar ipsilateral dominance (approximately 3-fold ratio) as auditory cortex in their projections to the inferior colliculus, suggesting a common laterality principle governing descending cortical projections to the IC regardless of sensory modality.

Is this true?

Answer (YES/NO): NO